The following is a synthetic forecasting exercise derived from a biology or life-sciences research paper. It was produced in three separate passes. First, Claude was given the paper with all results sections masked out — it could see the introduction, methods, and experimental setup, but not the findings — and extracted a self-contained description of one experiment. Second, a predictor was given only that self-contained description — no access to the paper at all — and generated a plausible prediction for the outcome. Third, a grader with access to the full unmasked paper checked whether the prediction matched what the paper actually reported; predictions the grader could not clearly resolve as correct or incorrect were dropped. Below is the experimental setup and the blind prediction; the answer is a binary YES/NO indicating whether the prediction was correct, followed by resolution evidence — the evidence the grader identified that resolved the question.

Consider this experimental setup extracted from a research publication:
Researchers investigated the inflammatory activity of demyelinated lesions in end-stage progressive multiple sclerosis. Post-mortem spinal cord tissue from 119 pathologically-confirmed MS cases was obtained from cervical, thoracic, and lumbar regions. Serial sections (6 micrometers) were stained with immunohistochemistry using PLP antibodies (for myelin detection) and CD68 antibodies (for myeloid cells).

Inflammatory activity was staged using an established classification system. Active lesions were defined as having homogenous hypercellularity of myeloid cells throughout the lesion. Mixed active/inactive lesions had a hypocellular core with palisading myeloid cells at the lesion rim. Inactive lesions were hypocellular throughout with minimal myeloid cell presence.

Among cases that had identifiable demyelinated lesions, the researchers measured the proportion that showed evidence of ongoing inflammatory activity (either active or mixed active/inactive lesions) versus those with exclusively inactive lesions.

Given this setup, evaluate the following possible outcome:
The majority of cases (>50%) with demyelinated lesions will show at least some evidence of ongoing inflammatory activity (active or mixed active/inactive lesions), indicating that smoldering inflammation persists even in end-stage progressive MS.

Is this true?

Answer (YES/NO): YES